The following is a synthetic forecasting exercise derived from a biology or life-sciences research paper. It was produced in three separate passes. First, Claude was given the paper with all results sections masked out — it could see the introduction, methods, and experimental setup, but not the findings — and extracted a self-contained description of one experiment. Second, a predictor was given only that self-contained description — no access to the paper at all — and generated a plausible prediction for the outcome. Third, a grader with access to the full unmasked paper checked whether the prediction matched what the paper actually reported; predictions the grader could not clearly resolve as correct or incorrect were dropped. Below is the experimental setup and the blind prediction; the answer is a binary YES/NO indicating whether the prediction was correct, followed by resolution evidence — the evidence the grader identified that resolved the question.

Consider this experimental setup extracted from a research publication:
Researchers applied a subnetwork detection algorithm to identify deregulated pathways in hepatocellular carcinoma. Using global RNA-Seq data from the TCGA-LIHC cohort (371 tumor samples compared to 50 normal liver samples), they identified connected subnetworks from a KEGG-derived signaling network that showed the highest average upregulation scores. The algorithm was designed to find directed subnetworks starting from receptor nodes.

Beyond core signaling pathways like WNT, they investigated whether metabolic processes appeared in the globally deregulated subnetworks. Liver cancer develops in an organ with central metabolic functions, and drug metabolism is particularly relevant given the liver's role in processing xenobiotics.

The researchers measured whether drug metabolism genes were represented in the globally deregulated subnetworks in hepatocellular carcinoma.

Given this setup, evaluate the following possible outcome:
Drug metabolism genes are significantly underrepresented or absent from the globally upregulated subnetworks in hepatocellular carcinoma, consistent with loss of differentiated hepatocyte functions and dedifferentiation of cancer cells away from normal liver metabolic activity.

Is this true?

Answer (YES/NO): YES